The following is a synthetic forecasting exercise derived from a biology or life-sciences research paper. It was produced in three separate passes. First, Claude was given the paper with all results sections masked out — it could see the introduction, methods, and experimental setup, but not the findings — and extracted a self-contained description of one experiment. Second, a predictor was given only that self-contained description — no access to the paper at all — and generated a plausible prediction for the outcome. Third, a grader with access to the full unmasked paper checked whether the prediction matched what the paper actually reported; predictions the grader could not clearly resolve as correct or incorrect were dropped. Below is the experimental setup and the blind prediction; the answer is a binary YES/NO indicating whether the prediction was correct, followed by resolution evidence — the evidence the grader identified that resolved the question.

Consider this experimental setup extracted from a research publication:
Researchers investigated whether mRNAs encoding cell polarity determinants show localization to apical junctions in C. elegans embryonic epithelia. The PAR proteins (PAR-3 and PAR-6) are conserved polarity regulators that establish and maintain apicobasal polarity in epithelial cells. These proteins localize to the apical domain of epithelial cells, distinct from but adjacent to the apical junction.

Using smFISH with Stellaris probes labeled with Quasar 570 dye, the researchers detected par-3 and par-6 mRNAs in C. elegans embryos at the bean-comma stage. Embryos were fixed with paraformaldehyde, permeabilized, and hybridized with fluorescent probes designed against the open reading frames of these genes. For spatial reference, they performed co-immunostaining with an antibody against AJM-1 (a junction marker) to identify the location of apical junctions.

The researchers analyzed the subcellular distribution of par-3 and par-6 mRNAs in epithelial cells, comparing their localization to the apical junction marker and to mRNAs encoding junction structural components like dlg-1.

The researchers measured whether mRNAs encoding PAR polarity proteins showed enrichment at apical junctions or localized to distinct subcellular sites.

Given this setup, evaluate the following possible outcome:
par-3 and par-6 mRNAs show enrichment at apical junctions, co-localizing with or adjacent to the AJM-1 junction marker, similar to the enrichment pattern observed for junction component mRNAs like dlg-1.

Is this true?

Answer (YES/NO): NO